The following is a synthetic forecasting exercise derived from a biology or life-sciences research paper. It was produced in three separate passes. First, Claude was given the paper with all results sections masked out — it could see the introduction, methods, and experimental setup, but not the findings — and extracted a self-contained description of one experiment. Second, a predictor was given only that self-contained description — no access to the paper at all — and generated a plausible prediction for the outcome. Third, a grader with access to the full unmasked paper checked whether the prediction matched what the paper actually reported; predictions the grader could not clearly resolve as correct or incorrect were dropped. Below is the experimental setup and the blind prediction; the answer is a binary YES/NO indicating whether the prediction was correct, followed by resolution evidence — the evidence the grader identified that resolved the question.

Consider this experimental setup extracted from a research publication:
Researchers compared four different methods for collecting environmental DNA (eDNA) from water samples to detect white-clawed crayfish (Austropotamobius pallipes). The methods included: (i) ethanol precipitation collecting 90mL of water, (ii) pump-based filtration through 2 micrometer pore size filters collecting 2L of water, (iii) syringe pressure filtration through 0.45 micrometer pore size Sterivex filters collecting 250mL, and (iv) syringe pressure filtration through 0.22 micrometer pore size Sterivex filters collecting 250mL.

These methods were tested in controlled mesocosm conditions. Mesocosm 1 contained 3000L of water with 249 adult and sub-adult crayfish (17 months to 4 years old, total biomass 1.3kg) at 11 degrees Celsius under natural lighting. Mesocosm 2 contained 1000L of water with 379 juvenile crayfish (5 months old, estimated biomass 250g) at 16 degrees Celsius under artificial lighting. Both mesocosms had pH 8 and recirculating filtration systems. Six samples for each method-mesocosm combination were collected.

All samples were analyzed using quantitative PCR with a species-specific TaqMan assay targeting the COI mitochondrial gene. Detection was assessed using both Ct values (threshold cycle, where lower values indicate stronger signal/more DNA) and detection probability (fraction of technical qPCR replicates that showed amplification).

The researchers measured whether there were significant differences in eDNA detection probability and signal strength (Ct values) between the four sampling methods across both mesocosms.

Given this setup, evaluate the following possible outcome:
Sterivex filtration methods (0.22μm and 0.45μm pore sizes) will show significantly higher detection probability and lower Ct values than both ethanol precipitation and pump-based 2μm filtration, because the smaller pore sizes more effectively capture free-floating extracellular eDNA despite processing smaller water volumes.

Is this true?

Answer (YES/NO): NO